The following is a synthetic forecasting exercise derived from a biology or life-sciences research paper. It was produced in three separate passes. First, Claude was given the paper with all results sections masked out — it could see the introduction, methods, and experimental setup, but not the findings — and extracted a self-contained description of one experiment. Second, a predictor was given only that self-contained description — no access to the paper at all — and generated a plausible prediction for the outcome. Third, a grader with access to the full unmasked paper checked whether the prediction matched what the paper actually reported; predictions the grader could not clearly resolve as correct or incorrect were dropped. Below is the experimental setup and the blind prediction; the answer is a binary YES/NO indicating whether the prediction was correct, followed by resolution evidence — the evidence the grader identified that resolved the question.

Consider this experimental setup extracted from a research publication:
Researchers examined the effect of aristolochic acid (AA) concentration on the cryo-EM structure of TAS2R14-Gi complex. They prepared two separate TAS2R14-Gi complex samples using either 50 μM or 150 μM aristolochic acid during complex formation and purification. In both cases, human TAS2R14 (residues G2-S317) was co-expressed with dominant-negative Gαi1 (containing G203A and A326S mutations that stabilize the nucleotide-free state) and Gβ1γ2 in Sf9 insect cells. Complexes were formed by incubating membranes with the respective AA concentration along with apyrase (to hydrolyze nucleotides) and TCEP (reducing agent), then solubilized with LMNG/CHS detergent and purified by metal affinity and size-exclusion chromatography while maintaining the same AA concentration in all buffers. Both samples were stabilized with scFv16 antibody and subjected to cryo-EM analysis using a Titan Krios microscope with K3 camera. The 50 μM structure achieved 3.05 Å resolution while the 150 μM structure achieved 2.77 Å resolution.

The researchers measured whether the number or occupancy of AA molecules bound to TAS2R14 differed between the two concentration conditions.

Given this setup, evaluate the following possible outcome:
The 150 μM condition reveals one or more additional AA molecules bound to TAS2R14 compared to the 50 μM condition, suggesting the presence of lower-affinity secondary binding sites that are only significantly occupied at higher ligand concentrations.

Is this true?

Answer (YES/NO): NO